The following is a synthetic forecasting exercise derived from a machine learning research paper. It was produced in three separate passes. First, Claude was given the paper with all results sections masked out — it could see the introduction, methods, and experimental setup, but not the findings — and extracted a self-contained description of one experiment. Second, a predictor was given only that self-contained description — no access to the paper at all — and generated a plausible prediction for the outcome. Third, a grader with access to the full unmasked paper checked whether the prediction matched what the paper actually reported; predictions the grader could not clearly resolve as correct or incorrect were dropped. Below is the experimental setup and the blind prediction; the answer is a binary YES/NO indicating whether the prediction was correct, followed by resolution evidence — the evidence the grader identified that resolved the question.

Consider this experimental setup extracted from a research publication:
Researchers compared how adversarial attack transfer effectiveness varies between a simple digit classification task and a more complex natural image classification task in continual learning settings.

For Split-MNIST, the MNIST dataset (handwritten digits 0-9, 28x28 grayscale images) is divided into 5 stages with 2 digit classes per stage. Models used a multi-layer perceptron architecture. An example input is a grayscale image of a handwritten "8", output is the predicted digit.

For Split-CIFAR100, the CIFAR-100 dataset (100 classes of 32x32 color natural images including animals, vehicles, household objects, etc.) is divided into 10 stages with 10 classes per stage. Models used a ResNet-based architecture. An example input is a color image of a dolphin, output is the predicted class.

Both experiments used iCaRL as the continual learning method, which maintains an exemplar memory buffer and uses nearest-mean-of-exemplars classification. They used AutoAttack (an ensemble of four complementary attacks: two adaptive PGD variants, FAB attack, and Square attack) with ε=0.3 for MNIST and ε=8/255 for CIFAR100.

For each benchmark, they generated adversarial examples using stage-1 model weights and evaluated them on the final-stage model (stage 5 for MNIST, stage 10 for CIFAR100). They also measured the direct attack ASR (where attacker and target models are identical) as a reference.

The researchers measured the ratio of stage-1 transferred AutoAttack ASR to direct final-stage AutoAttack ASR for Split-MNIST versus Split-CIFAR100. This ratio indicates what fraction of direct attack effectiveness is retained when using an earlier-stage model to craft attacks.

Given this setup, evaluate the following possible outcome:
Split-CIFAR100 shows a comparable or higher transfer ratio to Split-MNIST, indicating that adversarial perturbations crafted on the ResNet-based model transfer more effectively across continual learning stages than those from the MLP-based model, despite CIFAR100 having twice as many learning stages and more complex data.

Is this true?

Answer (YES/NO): NO